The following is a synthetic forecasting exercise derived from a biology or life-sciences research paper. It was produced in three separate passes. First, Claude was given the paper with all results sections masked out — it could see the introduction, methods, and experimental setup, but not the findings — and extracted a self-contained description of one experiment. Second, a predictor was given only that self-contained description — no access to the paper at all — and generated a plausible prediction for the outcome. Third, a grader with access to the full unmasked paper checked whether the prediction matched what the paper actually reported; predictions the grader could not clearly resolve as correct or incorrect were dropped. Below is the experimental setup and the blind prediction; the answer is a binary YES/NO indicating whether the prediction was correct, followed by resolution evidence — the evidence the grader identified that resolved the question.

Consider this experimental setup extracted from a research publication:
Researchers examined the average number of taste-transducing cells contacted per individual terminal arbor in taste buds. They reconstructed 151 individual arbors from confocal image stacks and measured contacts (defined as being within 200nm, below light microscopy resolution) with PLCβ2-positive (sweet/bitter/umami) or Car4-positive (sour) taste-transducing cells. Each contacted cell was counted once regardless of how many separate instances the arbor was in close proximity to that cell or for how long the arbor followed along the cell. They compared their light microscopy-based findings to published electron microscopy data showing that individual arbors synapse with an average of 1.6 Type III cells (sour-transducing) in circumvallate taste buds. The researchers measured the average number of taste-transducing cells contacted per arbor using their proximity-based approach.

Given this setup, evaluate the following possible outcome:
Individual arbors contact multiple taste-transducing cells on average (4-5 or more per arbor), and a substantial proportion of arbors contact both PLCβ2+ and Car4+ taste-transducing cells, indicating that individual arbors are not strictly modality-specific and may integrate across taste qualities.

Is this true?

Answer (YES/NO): NO